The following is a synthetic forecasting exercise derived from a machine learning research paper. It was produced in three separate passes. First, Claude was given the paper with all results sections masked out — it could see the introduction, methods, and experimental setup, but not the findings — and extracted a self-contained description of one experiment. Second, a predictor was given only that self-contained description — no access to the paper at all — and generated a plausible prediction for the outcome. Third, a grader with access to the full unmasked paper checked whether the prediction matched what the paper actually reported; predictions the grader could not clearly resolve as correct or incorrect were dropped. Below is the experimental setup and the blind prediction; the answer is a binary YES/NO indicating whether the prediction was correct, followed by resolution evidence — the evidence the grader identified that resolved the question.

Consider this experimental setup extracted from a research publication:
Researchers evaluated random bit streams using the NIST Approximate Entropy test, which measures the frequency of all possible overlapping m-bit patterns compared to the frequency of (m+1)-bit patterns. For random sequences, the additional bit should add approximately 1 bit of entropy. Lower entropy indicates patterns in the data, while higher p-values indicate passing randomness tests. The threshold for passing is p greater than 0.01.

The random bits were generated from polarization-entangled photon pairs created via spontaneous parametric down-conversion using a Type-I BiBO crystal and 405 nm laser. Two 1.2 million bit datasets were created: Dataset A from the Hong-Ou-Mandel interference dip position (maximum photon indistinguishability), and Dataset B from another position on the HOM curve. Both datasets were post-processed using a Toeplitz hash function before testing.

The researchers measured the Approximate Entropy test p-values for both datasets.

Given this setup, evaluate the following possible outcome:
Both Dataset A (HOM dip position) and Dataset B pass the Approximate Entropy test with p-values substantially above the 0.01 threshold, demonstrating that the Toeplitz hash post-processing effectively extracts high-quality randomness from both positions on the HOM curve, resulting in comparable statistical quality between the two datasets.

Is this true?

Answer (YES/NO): NO